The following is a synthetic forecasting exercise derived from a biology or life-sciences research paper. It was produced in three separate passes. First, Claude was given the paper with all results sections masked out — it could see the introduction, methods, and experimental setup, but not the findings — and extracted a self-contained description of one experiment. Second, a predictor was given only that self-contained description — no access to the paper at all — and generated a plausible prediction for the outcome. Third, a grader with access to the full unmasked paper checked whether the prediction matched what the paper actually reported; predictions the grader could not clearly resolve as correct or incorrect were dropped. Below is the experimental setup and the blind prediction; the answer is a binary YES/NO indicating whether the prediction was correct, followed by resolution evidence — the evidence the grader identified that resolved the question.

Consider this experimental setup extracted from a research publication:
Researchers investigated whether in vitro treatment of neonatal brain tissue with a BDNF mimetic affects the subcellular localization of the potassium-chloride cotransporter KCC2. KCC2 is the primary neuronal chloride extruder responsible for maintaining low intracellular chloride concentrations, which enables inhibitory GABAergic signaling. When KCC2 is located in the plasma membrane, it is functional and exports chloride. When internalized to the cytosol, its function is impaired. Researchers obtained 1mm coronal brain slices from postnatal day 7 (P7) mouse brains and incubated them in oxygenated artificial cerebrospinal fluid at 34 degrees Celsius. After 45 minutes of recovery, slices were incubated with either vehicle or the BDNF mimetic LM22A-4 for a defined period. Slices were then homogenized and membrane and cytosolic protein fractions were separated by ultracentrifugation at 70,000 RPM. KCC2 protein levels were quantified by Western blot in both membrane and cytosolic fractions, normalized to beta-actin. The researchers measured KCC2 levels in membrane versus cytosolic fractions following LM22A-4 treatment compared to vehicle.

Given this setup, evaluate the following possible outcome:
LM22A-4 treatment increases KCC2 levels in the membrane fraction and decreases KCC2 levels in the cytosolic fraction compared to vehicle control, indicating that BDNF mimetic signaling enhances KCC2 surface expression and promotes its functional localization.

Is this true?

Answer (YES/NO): NO